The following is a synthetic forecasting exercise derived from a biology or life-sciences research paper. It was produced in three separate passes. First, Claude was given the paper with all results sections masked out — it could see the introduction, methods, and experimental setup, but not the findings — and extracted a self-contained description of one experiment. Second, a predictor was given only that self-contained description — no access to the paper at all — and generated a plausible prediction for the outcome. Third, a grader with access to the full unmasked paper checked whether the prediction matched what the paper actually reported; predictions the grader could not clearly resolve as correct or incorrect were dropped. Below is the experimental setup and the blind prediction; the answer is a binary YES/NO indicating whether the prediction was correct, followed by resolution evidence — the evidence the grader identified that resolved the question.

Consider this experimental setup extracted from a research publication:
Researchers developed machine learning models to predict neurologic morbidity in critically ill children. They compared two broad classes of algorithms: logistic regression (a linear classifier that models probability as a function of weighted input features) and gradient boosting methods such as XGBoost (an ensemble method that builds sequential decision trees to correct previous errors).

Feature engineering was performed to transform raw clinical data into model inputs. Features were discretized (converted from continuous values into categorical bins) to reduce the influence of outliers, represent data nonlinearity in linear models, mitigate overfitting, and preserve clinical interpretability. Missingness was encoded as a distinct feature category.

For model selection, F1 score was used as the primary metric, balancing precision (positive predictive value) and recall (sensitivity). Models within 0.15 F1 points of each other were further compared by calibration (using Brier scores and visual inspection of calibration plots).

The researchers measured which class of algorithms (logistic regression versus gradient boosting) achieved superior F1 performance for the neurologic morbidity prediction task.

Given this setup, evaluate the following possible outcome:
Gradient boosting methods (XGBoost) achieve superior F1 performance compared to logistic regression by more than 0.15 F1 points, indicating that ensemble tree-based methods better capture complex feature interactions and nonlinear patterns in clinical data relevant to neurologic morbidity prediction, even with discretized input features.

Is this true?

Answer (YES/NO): NO